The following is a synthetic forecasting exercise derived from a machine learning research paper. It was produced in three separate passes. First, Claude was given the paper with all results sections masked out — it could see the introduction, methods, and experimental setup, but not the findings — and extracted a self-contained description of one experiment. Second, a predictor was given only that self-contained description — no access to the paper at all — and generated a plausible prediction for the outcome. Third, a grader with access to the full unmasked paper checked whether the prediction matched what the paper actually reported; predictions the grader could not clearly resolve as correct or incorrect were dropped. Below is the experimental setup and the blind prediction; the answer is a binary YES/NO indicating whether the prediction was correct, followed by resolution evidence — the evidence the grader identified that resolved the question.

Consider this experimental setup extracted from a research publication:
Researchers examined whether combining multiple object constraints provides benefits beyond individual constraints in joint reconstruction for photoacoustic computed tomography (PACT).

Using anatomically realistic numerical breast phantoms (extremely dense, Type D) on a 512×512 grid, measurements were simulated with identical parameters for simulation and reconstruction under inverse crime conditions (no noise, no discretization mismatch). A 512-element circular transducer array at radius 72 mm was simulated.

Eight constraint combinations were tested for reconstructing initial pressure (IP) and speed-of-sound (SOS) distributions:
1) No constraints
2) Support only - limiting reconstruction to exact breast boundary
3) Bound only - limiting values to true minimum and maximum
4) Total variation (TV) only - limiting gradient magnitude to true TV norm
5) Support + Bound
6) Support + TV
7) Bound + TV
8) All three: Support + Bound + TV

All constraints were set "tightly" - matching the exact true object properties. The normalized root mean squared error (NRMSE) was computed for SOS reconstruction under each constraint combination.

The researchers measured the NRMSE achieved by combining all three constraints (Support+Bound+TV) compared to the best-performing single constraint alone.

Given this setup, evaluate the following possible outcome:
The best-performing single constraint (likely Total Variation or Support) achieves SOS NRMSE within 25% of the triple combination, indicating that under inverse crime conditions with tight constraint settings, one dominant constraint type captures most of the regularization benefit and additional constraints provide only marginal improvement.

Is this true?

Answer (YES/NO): NO